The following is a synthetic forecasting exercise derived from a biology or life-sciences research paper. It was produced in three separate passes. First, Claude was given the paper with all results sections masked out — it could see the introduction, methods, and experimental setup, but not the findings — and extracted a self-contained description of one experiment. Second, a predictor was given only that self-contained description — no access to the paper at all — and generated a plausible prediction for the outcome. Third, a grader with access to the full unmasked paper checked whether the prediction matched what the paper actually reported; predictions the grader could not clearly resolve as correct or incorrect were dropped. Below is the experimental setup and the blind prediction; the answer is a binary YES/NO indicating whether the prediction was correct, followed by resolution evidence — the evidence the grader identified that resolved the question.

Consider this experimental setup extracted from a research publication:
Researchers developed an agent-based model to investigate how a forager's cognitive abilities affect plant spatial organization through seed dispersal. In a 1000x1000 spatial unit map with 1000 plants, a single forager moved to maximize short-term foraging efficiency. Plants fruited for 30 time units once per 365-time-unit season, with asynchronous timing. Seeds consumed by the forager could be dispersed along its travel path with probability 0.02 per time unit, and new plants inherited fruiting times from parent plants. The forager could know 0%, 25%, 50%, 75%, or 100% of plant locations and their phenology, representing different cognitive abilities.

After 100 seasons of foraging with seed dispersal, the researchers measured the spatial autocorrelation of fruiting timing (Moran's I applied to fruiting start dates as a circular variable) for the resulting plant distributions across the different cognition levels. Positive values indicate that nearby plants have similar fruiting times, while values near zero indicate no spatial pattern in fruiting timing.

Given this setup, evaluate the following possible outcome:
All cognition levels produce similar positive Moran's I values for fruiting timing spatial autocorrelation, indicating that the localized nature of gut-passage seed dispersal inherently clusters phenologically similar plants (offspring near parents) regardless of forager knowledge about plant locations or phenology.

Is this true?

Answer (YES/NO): NO